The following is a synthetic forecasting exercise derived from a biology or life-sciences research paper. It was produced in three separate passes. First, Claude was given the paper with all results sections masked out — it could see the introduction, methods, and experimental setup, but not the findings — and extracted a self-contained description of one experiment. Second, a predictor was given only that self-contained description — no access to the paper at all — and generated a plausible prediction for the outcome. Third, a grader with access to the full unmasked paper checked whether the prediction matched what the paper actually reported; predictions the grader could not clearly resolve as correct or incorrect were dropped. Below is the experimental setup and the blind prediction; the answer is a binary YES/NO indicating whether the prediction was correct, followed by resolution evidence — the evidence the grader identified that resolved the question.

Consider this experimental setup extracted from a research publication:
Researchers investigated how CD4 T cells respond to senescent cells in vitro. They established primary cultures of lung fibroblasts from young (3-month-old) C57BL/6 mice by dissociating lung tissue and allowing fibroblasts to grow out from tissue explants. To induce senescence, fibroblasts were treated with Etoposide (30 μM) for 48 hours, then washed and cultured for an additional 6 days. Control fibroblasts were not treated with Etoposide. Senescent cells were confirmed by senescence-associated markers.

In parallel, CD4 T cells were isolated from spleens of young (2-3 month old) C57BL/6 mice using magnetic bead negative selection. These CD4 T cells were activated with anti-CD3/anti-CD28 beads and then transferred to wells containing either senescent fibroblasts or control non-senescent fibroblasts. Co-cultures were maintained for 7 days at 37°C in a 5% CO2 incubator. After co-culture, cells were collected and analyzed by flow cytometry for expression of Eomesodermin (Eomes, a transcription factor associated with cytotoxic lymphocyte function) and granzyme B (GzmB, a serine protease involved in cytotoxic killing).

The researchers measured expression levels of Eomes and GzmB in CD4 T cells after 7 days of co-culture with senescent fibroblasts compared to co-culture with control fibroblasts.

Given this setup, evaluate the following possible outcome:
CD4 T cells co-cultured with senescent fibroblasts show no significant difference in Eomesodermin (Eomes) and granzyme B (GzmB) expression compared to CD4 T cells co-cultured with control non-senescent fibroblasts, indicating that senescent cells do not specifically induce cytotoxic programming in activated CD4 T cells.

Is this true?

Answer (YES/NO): NO